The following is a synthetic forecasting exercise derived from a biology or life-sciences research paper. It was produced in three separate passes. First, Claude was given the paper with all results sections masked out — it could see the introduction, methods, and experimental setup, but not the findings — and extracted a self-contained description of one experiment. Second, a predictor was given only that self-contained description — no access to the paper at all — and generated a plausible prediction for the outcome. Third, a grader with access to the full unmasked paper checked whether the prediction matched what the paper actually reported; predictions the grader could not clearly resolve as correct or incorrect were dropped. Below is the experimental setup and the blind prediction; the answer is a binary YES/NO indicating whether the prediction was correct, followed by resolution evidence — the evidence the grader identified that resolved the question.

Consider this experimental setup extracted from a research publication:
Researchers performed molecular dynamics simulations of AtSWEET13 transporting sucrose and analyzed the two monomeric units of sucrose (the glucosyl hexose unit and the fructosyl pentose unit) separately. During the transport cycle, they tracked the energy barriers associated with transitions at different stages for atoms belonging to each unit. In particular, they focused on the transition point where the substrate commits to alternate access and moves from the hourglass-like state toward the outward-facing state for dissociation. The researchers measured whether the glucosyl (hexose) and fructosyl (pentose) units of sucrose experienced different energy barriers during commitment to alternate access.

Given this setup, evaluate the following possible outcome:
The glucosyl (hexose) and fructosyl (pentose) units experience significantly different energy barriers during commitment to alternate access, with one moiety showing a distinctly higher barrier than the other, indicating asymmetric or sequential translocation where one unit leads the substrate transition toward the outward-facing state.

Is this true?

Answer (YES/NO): YES